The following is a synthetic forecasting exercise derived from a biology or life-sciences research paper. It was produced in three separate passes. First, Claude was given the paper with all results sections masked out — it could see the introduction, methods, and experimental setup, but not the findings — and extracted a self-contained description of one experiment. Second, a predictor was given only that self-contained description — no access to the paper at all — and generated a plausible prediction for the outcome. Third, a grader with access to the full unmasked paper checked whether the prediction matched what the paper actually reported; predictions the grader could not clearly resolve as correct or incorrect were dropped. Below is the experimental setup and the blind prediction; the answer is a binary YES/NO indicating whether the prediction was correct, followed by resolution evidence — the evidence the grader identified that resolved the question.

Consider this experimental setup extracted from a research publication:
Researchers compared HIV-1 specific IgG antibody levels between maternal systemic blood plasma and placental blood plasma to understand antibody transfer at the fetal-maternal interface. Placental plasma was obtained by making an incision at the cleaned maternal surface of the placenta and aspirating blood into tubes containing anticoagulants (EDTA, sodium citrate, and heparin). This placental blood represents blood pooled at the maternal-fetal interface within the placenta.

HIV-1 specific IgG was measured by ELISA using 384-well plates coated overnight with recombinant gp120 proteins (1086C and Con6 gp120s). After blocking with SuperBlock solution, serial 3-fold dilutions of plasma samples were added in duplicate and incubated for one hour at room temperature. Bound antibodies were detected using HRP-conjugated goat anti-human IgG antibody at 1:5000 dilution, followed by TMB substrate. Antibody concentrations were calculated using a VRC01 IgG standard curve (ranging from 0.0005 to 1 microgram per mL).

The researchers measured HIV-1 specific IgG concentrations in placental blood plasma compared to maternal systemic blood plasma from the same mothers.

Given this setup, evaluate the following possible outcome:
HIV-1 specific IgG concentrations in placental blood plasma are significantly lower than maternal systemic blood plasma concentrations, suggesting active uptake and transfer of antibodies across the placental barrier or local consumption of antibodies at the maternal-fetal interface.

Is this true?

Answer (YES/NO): NO